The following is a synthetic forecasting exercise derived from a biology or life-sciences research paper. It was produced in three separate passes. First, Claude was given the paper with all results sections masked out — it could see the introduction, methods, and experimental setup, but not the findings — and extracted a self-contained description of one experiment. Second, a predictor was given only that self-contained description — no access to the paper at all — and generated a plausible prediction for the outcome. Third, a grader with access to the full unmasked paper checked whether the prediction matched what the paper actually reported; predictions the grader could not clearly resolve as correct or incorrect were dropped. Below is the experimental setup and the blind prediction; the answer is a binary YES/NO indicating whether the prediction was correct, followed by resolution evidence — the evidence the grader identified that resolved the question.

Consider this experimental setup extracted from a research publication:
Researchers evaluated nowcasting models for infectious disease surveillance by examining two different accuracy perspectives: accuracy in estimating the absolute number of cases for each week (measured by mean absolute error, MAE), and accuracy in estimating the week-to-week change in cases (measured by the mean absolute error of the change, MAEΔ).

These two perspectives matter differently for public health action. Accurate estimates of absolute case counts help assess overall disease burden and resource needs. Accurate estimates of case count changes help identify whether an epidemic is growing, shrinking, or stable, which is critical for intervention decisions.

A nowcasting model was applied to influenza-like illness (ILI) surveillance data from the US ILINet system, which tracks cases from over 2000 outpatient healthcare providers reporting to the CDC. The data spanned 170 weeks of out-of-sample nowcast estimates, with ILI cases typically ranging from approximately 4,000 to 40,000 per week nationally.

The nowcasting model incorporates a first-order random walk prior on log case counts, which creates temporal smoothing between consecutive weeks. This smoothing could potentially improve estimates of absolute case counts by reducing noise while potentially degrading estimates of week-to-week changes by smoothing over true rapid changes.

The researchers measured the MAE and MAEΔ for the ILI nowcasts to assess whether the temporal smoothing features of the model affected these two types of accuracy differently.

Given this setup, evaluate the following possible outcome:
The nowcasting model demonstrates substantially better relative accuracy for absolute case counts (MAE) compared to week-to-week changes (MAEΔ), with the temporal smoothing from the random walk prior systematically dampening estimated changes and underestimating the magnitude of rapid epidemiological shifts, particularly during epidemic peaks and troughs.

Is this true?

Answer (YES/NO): NO